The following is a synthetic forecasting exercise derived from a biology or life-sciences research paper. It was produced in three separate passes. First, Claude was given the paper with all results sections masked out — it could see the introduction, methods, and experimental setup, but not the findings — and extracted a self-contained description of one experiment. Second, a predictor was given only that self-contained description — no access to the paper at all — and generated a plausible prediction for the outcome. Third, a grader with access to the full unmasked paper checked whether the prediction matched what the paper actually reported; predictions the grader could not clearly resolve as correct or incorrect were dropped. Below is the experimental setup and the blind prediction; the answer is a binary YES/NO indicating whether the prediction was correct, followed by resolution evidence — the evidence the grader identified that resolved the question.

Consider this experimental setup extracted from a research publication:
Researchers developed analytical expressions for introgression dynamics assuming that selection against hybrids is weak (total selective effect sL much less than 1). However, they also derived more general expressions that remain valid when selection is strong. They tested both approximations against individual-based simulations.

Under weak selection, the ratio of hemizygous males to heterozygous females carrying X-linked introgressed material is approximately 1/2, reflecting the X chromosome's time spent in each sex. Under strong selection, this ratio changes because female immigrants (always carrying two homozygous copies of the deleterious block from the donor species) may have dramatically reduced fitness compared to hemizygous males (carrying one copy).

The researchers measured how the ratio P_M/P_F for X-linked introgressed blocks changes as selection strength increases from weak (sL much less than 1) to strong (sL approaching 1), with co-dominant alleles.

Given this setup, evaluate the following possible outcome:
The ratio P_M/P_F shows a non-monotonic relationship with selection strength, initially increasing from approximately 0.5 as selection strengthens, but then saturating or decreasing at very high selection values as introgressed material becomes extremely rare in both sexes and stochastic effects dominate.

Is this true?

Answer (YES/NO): NO